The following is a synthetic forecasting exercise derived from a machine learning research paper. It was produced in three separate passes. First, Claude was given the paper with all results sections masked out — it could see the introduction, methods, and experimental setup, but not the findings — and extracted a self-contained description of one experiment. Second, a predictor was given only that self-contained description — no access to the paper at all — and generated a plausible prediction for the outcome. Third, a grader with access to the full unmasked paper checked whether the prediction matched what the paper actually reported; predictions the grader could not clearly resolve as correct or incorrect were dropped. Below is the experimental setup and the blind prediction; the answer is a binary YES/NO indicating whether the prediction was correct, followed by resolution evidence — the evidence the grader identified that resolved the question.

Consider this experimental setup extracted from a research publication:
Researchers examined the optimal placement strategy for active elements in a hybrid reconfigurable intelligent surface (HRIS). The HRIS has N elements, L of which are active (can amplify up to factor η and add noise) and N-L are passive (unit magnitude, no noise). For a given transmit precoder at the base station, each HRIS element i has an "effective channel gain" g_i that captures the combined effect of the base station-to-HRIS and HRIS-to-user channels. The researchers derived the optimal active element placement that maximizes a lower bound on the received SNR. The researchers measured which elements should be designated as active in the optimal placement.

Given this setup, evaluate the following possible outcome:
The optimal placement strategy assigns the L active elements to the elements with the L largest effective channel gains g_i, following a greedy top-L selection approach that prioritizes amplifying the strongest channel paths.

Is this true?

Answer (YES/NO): YES